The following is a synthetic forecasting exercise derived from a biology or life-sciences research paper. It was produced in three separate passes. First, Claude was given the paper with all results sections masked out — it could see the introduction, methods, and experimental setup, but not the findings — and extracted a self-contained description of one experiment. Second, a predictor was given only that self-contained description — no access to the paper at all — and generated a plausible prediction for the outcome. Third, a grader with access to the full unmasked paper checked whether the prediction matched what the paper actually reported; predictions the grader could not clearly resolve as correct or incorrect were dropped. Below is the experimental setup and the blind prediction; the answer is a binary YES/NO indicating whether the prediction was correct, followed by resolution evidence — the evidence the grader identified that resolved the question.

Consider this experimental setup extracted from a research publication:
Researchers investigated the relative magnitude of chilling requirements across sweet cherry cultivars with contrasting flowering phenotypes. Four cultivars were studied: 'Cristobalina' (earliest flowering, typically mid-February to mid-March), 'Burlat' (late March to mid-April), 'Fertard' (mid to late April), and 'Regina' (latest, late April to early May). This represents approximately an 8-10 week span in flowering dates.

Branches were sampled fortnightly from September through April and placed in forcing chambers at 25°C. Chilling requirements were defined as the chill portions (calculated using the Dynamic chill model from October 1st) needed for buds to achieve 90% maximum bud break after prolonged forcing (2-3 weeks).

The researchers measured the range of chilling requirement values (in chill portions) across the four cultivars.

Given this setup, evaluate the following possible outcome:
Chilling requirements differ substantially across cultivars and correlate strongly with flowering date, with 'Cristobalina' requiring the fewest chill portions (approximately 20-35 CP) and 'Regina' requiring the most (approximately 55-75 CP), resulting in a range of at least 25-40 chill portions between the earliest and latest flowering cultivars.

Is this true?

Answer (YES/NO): NO